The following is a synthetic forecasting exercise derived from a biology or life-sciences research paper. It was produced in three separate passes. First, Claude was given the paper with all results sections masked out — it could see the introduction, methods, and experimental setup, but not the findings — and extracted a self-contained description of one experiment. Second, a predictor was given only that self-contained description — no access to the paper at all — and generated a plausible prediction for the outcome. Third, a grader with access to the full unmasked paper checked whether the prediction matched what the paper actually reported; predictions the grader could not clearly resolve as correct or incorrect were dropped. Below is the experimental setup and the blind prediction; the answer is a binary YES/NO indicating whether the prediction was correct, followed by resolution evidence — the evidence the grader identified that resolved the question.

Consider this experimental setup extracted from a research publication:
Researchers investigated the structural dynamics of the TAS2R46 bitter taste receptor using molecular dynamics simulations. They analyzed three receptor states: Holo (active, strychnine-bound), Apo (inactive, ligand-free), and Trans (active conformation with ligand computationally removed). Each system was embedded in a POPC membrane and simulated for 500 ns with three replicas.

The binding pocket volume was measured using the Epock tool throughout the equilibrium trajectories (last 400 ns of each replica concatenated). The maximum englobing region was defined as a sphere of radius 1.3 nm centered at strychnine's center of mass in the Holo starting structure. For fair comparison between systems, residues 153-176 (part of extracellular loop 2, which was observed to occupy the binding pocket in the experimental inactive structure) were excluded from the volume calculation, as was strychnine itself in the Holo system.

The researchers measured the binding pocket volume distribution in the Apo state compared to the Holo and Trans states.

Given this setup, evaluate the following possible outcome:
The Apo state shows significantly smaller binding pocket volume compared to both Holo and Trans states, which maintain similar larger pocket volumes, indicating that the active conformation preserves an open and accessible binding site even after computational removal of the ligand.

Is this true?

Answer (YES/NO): NO